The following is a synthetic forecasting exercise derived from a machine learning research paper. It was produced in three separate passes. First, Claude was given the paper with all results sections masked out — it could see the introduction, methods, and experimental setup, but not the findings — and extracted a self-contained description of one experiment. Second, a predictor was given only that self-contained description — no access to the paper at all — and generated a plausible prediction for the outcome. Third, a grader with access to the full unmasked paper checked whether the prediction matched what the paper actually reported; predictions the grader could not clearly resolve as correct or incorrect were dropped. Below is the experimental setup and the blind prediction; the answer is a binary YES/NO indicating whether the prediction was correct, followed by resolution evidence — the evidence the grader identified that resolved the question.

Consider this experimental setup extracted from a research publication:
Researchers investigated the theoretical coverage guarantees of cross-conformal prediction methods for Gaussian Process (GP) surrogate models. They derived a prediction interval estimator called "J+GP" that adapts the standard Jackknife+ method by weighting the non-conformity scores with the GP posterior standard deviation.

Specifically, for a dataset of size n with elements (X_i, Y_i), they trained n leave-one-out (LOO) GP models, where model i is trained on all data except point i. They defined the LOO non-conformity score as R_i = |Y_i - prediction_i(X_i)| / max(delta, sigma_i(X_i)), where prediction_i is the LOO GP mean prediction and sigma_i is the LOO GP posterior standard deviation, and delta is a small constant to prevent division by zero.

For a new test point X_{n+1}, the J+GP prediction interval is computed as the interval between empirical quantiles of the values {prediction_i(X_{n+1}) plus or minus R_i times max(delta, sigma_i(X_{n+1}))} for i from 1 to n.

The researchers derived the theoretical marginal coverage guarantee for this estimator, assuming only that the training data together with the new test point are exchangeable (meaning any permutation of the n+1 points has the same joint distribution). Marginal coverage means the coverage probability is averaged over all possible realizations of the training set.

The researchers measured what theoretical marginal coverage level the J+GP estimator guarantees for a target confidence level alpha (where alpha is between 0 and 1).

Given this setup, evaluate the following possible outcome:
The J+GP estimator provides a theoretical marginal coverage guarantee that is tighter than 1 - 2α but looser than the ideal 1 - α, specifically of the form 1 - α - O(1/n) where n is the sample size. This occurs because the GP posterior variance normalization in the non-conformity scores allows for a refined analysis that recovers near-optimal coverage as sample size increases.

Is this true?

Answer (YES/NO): NO